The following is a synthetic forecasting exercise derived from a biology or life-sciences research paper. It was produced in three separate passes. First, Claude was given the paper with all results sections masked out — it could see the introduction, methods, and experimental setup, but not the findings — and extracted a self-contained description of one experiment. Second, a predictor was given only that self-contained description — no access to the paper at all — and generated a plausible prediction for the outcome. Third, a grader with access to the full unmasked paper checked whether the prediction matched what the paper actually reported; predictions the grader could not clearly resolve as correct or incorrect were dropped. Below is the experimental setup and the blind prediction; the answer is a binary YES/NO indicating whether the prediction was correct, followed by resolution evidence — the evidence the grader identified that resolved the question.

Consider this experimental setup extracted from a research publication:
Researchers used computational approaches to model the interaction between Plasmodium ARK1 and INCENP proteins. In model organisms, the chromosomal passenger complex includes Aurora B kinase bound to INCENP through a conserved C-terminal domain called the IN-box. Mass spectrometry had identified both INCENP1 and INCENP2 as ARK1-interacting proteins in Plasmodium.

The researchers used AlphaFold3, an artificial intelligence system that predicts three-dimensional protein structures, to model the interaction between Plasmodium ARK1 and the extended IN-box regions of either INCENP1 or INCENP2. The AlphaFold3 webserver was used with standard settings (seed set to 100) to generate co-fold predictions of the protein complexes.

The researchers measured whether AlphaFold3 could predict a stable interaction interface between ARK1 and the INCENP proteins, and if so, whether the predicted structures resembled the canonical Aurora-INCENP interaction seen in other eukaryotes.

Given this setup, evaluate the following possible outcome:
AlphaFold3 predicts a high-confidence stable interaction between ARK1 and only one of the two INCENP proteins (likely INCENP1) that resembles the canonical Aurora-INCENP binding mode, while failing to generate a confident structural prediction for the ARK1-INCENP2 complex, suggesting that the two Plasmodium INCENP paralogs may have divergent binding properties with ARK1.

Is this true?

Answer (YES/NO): NO